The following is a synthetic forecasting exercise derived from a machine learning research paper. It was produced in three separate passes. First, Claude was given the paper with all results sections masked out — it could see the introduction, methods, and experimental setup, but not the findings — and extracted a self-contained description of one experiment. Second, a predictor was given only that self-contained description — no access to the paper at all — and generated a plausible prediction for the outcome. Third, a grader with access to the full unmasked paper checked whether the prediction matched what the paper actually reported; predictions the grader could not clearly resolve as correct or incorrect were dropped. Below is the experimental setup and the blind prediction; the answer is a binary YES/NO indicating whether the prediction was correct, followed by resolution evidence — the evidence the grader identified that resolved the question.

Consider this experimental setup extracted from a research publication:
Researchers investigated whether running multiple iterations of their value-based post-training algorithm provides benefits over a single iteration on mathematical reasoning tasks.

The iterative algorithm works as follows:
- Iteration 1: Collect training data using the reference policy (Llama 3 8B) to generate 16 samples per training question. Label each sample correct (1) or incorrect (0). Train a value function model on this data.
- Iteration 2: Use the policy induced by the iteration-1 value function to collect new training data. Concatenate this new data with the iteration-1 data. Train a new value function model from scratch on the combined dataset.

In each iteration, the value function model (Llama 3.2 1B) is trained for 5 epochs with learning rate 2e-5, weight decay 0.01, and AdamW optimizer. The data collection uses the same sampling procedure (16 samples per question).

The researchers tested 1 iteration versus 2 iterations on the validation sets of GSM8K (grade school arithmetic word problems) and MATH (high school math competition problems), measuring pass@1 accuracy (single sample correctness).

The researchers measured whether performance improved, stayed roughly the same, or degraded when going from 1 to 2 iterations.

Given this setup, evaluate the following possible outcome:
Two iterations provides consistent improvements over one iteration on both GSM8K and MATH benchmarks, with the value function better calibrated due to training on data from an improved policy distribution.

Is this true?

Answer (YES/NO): YES